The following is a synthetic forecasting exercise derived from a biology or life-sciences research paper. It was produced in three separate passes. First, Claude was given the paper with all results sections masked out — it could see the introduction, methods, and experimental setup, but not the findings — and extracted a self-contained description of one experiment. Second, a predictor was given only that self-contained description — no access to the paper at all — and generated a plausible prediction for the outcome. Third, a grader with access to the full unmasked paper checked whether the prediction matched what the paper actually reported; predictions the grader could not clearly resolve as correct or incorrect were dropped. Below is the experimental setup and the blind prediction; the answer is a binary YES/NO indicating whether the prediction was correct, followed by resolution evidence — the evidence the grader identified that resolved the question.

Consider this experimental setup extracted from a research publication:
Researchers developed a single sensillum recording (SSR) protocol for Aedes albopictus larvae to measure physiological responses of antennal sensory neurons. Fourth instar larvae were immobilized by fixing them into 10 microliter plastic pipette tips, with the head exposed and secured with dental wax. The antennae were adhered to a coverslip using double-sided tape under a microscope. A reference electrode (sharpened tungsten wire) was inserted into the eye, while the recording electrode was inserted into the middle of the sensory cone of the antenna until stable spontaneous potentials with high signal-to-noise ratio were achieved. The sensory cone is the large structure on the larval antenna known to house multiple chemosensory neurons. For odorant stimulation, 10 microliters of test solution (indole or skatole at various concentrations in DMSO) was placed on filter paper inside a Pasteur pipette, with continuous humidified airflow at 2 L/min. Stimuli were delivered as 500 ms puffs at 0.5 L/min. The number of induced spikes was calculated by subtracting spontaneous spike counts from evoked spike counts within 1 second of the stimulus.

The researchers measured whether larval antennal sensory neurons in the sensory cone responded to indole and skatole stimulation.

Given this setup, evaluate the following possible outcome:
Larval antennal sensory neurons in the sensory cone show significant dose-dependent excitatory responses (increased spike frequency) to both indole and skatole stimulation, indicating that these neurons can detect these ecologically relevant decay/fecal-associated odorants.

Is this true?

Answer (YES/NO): YES